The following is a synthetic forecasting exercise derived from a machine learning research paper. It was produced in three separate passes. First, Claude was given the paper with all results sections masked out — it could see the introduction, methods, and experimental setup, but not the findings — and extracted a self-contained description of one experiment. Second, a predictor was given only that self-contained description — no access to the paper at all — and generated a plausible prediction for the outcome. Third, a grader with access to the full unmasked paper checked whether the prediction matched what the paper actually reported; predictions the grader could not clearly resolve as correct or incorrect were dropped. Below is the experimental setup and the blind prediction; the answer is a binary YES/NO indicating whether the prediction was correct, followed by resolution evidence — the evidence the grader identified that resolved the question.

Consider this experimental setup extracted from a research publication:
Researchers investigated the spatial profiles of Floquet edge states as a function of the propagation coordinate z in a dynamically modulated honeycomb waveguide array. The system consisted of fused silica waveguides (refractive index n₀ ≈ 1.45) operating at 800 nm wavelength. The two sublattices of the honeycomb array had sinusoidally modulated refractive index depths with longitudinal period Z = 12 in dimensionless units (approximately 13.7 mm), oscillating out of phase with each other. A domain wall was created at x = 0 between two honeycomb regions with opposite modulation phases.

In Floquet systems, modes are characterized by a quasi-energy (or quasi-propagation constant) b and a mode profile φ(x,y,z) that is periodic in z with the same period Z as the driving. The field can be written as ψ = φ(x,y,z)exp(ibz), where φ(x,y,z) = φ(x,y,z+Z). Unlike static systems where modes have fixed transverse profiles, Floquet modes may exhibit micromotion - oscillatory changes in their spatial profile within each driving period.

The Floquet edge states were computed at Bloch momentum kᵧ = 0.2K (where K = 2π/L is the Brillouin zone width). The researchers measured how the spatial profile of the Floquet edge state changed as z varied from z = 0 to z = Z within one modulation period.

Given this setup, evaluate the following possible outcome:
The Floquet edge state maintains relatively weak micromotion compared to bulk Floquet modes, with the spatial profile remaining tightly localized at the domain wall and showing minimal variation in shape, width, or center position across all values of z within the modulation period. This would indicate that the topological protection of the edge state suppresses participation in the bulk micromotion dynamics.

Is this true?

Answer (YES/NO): NO